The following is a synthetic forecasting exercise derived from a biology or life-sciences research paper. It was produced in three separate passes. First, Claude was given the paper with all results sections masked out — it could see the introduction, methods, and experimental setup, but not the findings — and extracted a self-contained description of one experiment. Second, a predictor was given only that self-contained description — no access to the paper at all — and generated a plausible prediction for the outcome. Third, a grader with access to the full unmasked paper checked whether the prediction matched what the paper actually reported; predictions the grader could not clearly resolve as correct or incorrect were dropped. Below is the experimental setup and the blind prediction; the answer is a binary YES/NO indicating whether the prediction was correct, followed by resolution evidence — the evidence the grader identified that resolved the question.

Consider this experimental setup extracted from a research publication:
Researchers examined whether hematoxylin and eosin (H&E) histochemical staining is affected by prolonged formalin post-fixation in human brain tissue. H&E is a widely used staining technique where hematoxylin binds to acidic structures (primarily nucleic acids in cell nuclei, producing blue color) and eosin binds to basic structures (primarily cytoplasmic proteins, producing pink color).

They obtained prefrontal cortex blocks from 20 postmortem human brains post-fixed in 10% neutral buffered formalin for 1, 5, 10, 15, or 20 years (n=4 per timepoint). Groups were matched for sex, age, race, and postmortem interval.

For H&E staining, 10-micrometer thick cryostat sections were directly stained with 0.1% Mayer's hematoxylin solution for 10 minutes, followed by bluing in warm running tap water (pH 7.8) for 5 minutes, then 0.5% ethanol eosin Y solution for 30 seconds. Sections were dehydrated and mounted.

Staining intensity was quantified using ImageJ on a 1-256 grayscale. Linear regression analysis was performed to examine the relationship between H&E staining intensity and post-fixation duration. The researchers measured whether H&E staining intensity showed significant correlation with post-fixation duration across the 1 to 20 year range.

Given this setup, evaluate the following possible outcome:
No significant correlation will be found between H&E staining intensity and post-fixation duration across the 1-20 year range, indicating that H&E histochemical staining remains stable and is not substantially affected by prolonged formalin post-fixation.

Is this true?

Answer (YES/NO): NO